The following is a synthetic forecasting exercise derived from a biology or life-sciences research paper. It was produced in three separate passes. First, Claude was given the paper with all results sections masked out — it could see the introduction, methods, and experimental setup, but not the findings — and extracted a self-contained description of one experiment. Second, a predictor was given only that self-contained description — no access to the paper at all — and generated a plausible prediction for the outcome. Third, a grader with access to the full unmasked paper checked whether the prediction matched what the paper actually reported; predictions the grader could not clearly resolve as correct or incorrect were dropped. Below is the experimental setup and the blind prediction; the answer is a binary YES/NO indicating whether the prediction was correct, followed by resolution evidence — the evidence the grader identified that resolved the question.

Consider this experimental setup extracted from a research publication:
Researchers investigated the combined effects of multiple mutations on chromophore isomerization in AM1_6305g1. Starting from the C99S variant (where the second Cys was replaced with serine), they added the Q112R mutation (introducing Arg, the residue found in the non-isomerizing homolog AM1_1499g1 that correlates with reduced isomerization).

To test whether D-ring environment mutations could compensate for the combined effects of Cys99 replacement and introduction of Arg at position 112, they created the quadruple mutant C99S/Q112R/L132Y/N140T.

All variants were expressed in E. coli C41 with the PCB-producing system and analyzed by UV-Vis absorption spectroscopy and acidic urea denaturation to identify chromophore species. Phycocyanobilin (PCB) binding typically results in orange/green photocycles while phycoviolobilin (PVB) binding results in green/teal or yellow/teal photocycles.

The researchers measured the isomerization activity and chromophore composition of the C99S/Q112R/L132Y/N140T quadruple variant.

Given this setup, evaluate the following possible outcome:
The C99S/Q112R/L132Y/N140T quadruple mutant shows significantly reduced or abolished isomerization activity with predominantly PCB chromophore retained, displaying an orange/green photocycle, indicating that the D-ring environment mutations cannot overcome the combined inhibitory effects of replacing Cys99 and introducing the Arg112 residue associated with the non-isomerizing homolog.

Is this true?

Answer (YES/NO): YES